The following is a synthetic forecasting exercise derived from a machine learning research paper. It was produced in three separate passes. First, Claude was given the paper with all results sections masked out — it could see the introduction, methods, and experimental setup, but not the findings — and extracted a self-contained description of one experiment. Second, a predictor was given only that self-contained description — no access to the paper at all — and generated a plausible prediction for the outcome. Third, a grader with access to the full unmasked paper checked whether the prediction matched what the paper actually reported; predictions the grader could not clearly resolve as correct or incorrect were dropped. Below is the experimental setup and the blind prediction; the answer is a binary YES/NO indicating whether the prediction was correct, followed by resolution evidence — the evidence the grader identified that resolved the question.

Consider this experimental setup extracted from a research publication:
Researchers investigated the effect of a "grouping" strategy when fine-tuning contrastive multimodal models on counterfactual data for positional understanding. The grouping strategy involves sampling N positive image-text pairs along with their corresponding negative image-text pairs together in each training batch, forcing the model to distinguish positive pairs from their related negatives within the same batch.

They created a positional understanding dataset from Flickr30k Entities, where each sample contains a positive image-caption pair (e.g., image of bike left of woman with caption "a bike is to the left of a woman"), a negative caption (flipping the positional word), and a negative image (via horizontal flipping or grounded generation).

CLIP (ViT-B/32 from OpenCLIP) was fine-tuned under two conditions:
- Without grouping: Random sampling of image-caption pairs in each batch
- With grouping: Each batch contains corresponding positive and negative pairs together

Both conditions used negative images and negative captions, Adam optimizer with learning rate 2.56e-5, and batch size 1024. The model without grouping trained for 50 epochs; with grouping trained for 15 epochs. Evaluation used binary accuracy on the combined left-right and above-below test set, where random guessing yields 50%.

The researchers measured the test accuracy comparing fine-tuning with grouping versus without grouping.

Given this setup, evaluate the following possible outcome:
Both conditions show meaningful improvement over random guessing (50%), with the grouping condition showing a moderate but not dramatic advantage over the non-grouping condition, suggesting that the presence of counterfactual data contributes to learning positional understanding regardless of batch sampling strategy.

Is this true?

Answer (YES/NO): YES